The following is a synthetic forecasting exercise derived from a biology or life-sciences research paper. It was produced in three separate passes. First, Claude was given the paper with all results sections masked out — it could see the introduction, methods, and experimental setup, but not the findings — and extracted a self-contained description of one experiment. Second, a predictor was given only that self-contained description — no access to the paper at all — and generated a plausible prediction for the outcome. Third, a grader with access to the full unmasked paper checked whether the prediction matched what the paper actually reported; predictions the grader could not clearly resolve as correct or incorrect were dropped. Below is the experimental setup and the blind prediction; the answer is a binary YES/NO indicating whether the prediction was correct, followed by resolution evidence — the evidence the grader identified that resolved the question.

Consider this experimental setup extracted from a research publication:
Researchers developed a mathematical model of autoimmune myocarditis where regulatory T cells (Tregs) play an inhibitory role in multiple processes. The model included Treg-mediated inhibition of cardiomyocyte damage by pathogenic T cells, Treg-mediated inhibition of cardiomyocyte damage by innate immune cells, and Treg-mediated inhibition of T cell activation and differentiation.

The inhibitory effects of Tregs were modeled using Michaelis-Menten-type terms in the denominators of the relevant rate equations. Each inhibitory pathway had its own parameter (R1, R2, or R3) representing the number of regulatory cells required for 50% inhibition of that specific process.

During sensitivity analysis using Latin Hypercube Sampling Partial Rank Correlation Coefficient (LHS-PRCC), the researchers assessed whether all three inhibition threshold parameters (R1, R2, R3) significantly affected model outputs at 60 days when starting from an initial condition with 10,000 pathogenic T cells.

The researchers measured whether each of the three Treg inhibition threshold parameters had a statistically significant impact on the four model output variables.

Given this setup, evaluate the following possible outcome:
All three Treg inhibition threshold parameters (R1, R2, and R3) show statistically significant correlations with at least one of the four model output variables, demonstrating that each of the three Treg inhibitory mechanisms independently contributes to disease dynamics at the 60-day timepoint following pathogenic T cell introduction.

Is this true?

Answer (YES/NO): YES